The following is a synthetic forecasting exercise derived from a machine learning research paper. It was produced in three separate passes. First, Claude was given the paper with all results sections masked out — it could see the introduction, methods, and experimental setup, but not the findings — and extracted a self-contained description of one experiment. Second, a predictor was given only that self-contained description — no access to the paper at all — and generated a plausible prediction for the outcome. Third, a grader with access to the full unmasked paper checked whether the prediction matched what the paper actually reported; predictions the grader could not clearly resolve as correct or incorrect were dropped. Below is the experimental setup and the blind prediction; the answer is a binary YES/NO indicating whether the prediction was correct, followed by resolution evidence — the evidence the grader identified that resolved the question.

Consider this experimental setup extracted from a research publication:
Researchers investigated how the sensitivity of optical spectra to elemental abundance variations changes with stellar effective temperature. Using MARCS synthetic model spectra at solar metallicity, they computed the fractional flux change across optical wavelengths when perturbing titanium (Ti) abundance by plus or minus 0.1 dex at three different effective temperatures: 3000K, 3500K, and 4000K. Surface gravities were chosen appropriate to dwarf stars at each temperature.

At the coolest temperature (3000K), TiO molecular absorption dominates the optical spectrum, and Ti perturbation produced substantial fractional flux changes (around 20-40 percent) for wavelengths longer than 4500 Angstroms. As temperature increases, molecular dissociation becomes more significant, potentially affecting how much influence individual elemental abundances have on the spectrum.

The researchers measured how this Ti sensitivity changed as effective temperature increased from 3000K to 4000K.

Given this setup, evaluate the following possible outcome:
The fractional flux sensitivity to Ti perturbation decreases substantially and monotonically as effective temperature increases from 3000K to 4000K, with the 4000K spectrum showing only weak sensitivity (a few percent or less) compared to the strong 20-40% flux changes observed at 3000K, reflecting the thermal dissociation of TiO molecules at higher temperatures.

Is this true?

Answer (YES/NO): NO